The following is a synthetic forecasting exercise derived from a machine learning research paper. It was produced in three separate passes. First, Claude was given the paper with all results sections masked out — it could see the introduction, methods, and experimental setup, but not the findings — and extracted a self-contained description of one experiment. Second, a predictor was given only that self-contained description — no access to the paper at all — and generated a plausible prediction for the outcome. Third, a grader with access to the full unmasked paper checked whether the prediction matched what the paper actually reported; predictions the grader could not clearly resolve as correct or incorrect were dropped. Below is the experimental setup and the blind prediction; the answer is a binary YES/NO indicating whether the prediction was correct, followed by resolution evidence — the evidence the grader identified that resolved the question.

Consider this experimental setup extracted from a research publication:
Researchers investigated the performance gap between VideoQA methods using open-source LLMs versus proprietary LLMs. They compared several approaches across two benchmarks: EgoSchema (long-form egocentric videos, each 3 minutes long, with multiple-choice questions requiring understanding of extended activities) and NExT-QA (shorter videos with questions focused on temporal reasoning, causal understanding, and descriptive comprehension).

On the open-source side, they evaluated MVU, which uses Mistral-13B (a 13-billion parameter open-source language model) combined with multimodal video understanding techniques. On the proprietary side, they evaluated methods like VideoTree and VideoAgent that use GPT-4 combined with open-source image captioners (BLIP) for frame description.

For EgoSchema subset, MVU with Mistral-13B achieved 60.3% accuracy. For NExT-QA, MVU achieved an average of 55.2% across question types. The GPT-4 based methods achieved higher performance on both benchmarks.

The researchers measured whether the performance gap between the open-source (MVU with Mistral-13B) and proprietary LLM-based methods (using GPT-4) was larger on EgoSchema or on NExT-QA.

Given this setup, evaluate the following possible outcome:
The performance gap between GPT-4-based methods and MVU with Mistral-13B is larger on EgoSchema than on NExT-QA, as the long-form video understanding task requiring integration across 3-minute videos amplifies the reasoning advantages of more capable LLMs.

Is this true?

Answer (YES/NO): NO